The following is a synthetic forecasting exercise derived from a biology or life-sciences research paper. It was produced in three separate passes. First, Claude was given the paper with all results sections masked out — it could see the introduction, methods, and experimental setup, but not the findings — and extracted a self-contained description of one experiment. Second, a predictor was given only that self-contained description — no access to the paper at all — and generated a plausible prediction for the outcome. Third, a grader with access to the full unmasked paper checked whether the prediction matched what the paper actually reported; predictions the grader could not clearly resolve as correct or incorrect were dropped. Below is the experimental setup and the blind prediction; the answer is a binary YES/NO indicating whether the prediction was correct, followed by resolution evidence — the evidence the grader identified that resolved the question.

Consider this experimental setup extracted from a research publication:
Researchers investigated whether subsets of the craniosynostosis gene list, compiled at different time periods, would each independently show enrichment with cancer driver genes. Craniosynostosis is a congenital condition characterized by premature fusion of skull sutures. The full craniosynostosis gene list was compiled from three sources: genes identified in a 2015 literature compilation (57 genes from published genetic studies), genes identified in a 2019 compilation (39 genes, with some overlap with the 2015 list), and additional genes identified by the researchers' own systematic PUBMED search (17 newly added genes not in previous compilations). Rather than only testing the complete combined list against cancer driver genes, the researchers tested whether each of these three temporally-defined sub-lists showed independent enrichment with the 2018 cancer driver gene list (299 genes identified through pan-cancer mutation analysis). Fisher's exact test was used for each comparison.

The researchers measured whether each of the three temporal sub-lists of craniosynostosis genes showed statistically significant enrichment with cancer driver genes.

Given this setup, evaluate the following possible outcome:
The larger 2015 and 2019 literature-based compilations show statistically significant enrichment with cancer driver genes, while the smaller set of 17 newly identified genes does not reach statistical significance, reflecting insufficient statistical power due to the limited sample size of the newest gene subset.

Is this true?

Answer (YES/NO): NO